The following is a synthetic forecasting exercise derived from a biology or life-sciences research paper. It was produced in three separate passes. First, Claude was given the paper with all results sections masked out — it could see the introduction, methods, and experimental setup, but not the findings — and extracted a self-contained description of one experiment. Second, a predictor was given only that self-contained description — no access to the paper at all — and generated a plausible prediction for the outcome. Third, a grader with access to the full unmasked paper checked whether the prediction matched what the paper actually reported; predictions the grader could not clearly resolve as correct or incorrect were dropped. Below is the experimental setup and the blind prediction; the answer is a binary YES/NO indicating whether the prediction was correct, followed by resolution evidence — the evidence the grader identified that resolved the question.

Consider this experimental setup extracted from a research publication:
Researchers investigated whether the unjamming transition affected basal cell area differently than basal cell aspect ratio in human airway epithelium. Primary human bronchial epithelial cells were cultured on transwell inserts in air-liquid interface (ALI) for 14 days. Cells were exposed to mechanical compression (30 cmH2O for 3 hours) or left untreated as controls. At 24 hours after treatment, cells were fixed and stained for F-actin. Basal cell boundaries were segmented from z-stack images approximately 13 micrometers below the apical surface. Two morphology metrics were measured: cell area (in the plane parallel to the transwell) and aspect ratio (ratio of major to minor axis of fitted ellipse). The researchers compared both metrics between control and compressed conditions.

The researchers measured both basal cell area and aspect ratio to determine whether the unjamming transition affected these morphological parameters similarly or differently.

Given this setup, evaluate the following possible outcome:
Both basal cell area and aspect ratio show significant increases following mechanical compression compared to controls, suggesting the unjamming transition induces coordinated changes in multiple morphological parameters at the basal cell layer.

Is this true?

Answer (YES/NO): NO